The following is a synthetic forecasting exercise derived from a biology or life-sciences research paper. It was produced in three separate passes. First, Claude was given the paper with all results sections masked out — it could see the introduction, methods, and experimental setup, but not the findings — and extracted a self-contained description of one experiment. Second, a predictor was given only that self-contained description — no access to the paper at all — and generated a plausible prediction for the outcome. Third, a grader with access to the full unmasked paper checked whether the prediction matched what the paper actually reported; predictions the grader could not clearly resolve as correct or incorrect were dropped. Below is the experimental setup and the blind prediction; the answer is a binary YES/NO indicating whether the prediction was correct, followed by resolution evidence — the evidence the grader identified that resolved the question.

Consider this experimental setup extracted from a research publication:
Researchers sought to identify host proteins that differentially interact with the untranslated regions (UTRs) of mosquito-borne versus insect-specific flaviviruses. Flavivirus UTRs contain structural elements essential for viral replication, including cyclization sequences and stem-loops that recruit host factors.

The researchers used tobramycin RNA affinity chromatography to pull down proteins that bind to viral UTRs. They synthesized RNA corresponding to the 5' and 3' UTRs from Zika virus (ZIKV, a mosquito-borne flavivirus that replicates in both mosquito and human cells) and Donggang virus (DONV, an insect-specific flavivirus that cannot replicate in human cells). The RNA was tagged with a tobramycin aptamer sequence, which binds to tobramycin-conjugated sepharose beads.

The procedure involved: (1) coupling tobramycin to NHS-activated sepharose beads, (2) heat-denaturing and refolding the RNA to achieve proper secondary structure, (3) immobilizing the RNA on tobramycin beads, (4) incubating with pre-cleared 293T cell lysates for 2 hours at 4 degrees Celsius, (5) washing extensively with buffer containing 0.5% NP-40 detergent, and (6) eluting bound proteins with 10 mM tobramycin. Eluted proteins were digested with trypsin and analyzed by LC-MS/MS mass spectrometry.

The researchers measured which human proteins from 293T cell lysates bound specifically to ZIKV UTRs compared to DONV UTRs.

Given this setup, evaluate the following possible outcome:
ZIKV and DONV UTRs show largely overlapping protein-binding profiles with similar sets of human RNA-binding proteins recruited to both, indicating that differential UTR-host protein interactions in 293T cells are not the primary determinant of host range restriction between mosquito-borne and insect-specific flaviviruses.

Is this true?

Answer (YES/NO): NO